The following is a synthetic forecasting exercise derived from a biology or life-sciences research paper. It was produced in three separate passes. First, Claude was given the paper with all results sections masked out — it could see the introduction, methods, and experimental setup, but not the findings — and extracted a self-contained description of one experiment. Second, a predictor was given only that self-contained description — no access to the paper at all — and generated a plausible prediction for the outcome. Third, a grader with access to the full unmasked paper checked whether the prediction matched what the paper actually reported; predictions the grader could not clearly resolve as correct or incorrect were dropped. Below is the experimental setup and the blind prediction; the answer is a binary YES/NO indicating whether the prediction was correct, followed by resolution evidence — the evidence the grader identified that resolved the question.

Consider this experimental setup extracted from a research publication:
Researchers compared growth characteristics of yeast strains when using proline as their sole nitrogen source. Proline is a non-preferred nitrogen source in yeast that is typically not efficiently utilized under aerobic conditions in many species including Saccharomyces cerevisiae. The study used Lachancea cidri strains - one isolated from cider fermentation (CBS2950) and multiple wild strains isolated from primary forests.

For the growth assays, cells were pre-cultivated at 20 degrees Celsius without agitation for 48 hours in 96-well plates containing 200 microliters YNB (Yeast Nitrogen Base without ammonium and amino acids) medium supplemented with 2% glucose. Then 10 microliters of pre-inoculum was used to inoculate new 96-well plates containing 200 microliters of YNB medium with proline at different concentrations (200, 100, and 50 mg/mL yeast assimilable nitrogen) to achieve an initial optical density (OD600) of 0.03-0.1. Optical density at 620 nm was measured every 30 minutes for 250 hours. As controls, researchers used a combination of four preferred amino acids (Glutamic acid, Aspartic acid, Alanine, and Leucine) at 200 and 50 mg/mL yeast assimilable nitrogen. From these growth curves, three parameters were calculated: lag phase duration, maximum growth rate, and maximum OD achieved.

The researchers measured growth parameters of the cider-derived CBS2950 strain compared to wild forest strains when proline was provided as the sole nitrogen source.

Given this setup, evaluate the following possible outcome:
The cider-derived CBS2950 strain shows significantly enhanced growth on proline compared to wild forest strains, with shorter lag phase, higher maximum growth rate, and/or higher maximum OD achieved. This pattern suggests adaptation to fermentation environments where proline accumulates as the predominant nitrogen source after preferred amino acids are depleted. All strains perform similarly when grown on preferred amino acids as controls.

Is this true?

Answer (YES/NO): YES